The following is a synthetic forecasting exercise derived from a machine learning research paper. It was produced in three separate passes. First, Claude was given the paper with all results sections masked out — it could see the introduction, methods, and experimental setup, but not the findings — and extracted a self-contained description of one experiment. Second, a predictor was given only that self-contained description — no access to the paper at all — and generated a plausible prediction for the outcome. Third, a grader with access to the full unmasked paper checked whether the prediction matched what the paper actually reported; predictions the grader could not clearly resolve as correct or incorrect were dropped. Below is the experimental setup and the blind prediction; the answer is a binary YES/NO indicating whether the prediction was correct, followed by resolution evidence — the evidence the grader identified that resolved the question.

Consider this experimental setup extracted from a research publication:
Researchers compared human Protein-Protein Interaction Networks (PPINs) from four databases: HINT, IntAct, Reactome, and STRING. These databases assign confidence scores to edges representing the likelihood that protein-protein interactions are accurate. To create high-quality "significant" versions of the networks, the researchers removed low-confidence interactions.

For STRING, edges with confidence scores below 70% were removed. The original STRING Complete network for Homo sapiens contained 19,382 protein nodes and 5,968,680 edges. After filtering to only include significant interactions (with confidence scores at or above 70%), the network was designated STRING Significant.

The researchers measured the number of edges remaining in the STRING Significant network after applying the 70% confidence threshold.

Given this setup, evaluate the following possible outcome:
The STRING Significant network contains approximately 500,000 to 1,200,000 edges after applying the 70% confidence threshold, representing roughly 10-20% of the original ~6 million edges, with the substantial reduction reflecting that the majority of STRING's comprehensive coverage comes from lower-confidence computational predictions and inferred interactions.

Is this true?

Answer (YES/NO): NO